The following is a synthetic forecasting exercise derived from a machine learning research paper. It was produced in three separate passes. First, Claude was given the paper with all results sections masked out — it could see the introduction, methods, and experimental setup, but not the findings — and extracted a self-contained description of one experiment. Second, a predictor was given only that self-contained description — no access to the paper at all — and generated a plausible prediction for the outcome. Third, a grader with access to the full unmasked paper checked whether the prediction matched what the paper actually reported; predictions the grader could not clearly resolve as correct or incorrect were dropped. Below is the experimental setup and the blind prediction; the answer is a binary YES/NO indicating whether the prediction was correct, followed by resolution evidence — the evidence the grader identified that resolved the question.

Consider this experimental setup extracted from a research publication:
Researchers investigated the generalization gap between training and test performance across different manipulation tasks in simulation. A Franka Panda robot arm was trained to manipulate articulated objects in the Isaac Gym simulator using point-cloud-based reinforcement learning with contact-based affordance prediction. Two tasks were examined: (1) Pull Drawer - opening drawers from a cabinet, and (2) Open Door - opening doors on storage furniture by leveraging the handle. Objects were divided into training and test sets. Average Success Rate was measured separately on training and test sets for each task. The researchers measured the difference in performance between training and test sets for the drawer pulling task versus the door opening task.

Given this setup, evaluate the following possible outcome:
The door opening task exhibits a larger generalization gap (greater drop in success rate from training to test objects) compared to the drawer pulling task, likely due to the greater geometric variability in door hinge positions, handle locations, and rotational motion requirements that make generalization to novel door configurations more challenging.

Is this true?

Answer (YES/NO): YES